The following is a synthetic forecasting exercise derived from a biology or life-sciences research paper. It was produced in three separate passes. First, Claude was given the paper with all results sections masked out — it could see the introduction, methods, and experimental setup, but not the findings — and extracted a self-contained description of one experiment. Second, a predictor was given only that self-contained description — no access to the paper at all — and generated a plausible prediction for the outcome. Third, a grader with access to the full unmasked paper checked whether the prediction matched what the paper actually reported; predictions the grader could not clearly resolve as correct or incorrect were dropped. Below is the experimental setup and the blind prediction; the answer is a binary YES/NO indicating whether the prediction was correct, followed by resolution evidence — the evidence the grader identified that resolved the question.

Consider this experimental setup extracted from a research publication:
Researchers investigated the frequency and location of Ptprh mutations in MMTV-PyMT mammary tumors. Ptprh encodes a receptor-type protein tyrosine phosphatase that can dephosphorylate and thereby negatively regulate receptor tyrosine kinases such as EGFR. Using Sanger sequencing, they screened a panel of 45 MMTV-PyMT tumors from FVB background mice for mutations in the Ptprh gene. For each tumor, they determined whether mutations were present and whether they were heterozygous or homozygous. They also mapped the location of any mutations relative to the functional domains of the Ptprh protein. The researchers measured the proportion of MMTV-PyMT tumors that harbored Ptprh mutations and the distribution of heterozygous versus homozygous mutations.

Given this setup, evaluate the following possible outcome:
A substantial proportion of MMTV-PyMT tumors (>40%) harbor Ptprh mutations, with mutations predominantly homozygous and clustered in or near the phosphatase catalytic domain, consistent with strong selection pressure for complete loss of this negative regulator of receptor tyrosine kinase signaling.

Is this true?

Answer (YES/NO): NO